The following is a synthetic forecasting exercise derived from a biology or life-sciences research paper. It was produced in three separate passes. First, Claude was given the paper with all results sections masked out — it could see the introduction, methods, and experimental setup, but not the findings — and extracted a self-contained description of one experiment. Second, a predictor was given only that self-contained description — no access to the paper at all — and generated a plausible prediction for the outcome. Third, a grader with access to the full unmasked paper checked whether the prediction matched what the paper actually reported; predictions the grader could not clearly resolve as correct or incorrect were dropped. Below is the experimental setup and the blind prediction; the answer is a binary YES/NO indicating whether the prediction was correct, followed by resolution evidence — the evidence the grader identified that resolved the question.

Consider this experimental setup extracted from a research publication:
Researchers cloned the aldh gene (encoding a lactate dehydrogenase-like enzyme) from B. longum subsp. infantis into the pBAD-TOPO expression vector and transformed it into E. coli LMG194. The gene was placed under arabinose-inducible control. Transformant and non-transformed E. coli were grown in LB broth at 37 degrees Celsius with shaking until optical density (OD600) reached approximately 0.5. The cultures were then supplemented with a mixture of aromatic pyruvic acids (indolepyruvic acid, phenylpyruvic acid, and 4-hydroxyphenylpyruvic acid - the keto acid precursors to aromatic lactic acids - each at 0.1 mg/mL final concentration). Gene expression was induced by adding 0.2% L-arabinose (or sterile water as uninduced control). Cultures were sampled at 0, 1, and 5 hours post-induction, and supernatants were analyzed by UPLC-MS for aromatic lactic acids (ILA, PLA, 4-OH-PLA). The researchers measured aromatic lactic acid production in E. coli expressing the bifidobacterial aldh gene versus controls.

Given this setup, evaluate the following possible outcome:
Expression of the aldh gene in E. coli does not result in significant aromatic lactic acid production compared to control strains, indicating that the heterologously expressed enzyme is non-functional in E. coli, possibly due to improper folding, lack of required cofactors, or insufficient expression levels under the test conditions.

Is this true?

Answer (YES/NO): NO